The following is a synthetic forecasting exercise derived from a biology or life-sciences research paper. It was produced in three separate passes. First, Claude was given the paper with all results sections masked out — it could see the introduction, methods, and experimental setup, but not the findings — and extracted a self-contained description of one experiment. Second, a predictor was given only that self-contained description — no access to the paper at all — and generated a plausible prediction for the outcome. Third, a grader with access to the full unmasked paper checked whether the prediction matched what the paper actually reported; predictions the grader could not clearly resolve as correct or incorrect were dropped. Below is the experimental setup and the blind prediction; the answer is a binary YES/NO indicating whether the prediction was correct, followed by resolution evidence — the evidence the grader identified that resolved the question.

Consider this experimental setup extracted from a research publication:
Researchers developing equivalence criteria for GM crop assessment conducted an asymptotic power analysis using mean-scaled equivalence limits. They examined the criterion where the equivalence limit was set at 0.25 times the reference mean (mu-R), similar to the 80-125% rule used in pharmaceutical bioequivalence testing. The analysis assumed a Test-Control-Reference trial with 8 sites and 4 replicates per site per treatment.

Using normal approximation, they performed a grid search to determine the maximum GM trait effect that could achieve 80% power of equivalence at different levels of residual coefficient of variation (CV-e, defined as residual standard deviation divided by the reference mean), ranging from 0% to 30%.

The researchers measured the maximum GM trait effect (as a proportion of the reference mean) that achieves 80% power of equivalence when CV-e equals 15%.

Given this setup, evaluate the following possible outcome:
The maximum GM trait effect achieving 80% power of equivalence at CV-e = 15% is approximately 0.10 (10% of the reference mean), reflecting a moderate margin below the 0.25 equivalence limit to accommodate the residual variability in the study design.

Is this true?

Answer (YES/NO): NO